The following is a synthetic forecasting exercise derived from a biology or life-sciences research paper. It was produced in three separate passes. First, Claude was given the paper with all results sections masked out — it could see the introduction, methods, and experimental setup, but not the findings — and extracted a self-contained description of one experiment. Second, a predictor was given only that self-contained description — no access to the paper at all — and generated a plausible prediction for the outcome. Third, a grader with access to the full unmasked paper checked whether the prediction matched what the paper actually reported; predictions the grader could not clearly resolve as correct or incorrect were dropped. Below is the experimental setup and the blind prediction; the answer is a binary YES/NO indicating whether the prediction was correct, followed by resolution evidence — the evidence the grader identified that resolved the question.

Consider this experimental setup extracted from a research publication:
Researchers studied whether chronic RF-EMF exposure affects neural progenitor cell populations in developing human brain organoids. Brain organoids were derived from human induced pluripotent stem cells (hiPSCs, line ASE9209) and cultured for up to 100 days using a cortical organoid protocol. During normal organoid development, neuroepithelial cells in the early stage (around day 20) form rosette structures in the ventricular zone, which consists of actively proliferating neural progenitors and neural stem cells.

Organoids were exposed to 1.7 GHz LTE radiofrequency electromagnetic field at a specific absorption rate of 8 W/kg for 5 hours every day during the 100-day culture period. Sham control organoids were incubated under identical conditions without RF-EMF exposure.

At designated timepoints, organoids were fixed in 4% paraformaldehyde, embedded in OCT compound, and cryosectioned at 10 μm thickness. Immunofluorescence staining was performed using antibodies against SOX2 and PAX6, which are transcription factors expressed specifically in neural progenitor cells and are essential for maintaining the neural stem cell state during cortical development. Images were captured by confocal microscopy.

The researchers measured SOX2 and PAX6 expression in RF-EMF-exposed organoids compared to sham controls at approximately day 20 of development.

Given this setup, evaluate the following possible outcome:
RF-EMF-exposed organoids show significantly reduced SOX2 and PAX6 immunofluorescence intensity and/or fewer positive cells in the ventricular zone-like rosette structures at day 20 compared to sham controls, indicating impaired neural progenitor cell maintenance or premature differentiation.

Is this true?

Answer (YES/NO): NO